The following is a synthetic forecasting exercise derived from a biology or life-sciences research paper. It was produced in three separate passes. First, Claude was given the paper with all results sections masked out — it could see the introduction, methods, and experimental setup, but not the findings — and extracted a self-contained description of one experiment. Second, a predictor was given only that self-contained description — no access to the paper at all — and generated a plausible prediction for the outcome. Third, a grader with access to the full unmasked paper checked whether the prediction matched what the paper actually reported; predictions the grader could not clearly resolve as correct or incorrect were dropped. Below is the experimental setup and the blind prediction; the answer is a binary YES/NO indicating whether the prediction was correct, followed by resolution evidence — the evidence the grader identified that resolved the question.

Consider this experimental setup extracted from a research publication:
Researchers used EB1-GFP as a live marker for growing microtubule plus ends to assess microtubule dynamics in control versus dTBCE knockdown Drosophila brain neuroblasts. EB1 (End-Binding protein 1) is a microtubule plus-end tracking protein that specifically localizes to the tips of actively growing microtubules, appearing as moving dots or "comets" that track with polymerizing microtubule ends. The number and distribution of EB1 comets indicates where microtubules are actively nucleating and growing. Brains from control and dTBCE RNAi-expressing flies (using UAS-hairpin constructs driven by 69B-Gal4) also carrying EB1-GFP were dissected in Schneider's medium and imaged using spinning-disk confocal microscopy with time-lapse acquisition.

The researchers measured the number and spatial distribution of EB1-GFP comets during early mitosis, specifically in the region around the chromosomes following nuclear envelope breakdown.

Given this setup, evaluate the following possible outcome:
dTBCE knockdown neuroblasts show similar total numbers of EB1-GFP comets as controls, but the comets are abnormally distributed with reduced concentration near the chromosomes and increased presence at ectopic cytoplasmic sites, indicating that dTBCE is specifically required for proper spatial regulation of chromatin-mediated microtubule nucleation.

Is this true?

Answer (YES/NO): NO